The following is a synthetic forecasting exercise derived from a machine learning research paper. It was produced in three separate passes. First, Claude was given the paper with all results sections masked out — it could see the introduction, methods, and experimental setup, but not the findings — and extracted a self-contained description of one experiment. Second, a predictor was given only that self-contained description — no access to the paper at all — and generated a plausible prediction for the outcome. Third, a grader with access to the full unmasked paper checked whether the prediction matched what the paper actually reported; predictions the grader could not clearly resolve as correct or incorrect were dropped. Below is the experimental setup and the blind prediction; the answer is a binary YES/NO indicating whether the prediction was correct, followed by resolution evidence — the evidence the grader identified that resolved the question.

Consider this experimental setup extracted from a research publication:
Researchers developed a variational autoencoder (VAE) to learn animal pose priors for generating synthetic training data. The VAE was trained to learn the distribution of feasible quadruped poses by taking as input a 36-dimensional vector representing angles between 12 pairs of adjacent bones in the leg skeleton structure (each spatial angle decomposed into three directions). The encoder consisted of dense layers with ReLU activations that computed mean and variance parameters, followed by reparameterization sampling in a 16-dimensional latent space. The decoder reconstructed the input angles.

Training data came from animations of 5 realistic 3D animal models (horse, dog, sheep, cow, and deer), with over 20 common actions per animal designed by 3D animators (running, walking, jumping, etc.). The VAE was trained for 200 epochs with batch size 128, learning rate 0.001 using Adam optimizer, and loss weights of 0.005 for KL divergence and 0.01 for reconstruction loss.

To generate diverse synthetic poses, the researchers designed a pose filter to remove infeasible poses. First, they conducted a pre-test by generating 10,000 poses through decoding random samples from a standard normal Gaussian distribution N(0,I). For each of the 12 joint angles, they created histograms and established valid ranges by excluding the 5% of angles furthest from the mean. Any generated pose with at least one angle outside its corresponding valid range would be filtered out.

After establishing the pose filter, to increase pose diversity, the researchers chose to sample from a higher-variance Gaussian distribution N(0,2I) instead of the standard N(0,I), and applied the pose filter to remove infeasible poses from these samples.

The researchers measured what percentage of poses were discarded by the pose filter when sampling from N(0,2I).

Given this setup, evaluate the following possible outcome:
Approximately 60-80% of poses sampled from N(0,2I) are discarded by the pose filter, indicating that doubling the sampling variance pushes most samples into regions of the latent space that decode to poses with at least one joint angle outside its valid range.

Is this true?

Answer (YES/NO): YES